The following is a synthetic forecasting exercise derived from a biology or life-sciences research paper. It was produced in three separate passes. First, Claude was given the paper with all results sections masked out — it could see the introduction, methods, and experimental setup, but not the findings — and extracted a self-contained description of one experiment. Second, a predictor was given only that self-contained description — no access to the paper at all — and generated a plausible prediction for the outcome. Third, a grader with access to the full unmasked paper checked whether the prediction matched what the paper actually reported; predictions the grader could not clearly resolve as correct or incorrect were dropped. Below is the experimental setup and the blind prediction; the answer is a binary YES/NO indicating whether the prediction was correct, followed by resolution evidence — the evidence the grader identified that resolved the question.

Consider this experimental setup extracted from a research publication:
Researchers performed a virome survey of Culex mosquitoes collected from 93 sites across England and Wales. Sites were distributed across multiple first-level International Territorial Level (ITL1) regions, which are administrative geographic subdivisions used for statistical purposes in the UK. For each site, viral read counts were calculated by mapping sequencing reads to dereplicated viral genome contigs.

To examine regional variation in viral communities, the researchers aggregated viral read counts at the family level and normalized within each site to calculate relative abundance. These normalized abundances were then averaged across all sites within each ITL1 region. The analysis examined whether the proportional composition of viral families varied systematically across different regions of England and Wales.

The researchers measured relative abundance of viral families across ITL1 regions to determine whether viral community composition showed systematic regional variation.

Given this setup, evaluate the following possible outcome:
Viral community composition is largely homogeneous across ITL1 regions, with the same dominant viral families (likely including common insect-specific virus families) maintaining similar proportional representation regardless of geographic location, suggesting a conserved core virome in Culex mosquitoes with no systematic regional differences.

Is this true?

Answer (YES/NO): NO